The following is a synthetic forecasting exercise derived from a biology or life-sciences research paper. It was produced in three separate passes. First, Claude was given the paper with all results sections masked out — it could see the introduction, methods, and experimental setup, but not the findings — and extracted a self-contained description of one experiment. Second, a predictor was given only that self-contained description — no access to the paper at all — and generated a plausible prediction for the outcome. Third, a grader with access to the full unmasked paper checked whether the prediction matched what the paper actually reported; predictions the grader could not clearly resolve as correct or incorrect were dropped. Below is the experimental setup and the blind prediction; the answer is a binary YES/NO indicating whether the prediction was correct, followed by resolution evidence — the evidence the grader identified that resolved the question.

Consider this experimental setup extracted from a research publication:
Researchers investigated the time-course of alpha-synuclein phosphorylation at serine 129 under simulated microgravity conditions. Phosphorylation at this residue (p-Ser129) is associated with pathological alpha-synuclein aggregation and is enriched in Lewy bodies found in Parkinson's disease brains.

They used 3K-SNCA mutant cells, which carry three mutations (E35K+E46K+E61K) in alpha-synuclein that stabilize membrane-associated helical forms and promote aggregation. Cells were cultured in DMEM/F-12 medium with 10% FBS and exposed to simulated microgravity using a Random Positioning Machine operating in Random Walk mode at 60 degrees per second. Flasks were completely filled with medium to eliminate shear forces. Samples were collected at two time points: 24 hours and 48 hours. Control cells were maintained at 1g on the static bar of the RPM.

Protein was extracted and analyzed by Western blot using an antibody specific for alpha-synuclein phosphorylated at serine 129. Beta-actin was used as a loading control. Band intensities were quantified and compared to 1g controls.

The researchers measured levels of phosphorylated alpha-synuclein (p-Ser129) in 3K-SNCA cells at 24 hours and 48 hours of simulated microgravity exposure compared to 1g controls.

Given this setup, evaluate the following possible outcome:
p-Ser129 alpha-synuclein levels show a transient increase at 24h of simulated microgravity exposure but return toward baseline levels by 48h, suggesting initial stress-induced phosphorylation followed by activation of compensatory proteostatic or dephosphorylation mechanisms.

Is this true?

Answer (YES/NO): NO